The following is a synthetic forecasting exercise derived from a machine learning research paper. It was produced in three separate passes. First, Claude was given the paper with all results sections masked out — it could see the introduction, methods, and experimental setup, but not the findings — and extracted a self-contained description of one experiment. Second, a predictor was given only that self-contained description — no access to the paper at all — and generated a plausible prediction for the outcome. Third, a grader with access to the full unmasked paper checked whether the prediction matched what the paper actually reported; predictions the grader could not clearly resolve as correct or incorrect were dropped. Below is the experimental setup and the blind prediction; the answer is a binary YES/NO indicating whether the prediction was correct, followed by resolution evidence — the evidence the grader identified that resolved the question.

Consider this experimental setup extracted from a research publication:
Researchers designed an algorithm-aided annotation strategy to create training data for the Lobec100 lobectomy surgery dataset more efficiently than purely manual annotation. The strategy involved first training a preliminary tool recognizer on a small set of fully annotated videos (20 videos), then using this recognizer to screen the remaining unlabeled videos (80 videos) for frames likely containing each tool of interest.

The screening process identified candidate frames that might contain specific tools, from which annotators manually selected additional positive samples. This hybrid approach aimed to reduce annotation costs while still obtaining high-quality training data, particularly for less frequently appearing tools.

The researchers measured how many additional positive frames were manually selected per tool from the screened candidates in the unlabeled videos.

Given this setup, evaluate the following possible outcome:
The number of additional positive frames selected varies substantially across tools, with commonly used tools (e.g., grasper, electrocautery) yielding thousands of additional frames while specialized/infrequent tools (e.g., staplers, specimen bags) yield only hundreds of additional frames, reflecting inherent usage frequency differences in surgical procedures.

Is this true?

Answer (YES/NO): NO